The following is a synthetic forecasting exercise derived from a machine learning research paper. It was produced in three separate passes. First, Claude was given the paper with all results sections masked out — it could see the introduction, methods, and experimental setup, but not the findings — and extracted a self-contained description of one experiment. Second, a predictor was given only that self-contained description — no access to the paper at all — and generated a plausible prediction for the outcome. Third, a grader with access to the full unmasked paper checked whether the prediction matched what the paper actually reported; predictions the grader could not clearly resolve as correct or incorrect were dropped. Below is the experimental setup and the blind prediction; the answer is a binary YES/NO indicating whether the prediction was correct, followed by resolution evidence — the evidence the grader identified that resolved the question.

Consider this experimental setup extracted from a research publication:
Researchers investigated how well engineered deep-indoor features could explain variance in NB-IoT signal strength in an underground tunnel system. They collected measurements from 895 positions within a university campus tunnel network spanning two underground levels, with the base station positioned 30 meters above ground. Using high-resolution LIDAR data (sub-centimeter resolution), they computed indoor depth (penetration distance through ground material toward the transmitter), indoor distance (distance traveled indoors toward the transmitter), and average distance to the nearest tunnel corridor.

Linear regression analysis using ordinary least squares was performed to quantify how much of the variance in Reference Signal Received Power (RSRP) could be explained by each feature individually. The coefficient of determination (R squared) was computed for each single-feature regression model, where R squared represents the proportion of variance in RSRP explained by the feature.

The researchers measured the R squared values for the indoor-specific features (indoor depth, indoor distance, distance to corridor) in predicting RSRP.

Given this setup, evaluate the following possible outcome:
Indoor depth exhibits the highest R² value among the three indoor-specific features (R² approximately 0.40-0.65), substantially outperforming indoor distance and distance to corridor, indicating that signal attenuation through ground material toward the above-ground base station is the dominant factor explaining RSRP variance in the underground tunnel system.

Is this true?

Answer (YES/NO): NO